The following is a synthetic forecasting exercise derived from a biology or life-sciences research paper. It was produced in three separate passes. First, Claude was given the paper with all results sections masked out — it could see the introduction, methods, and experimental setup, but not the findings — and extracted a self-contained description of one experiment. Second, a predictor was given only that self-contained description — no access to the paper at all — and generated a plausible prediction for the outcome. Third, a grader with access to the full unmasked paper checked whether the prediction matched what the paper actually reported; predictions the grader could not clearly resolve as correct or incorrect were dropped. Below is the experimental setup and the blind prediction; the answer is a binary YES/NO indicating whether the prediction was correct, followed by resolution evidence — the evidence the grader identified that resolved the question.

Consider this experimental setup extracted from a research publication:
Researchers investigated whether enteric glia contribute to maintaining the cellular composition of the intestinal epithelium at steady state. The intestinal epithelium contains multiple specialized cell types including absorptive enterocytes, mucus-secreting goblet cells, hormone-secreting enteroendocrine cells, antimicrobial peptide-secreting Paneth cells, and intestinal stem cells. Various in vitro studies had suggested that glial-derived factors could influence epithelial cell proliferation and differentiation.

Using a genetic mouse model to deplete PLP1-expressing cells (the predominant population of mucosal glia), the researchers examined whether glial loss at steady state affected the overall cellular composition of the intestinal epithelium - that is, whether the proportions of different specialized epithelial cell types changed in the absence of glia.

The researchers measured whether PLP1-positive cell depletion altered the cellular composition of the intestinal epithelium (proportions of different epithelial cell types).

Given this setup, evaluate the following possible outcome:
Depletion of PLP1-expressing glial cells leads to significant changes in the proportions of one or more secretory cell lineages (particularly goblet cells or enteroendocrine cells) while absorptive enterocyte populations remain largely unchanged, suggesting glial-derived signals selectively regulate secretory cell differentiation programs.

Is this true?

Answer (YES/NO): NO